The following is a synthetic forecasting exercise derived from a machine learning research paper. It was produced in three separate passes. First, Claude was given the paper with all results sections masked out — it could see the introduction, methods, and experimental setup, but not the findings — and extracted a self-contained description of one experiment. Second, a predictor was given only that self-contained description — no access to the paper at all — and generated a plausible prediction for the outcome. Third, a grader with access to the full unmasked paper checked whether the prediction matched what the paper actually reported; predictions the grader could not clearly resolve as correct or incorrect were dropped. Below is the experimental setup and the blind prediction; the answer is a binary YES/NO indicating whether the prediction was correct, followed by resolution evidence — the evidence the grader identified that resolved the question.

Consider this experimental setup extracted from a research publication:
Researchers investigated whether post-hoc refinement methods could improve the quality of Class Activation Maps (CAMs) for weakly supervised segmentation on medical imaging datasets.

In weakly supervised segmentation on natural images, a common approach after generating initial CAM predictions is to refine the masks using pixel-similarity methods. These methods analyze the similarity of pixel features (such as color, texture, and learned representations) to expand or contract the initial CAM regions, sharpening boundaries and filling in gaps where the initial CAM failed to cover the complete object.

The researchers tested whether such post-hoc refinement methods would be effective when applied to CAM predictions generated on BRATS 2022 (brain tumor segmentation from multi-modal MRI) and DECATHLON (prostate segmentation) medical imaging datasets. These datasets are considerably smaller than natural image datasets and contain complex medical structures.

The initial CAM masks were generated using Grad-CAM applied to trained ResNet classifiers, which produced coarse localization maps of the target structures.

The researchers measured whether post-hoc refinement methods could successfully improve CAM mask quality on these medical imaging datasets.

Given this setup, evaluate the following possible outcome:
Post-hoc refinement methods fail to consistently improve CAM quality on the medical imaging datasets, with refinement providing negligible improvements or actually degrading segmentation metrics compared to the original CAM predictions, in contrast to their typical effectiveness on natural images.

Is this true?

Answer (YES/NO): YES